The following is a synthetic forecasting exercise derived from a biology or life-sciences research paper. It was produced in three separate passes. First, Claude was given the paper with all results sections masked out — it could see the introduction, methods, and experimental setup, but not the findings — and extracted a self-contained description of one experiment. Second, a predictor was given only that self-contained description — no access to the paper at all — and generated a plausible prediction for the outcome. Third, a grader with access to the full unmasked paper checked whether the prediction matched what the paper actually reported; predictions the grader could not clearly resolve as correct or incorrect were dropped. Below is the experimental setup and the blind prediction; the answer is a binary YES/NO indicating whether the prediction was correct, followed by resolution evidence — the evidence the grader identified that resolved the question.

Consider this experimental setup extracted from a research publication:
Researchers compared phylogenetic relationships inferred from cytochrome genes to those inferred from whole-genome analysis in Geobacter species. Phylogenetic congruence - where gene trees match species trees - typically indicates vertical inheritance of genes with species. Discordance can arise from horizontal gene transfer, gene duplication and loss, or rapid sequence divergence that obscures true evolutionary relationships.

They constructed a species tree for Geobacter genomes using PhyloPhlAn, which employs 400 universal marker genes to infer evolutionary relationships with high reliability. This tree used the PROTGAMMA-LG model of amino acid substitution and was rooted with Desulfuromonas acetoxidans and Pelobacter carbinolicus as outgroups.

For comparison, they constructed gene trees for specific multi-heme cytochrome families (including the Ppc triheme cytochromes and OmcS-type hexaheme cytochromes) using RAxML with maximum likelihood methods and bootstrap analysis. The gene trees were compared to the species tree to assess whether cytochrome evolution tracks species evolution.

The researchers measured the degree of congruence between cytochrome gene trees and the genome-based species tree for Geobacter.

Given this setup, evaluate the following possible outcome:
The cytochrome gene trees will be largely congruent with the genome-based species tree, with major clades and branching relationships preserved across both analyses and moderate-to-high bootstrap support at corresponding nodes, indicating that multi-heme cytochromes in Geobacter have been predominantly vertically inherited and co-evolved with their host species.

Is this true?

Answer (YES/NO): NO